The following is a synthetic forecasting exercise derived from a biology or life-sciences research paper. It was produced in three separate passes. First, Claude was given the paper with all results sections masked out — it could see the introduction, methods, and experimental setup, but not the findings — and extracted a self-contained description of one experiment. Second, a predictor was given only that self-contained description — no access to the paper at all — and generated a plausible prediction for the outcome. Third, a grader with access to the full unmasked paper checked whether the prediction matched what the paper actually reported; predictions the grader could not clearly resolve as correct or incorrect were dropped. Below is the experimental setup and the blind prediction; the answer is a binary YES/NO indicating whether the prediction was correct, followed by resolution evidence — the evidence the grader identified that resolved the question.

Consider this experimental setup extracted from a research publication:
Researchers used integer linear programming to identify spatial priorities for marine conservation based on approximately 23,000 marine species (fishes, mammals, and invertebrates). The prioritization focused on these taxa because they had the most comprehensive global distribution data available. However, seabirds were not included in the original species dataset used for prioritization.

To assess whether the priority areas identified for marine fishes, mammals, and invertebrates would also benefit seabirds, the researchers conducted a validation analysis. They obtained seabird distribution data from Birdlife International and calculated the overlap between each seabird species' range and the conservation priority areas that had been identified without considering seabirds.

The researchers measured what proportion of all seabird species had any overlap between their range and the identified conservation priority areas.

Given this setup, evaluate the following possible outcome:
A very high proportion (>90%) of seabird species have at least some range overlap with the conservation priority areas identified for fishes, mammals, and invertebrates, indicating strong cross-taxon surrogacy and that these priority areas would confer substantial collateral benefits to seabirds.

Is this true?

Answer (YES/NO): NO